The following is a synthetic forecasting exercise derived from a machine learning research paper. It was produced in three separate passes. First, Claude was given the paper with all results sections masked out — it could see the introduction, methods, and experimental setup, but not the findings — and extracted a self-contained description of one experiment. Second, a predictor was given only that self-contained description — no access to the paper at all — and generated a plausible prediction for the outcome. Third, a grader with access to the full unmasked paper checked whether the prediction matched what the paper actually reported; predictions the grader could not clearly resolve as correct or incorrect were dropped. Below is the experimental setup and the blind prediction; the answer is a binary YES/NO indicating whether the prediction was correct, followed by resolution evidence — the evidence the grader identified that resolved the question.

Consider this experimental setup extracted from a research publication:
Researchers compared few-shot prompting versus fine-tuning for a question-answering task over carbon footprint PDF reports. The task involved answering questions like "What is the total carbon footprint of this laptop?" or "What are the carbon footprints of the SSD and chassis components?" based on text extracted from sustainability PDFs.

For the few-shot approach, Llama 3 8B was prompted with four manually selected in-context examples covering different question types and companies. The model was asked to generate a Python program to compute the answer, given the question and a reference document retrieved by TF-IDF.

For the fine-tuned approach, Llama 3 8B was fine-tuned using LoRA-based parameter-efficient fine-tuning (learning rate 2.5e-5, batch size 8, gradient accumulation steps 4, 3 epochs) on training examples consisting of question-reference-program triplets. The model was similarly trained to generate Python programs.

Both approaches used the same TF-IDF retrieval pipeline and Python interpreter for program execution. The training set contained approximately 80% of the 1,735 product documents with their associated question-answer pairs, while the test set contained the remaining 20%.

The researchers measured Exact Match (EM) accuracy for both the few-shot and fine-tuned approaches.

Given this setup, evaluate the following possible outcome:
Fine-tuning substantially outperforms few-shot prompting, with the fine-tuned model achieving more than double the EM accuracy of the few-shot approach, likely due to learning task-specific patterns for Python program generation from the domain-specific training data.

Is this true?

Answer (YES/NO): YES